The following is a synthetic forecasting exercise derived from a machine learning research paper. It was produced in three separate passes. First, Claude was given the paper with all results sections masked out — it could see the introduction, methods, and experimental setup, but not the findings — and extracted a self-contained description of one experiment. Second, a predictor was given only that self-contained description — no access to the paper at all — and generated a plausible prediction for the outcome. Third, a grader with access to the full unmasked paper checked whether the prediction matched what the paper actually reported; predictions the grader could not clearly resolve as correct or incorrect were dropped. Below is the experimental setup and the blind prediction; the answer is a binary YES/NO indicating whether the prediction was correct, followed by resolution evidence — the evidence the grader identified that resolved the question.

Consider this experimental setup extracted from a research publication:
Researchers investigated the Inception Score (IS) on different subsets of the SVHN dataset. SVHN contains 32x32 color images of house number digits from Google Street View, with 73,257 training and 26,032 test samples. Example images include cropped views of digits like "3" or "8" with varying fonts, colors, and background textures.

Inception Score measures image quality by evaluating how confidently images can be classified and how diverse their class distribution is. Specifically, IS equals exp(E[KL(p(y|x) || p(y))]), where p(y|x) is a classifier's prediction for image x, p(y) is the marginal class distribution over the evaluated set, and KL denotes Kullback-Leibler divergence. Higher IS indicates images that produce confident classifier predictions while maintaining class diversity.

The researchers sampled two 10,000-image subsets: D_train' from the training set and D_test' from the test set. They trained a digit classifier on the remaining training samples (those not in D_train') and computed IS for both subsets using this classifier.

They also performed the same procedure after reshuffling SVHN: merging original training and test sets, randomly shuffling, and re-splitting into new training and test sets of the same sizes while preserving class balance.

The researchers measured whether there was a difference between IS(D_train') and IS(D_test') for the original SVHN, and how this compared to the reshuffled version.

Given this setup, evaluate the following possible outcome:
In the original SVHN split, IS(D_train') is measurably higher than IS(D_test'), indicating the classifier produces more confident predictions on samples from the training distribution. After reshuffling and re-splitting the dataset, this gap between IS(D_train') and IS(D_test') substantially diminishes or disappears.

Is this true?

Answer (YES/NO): NO